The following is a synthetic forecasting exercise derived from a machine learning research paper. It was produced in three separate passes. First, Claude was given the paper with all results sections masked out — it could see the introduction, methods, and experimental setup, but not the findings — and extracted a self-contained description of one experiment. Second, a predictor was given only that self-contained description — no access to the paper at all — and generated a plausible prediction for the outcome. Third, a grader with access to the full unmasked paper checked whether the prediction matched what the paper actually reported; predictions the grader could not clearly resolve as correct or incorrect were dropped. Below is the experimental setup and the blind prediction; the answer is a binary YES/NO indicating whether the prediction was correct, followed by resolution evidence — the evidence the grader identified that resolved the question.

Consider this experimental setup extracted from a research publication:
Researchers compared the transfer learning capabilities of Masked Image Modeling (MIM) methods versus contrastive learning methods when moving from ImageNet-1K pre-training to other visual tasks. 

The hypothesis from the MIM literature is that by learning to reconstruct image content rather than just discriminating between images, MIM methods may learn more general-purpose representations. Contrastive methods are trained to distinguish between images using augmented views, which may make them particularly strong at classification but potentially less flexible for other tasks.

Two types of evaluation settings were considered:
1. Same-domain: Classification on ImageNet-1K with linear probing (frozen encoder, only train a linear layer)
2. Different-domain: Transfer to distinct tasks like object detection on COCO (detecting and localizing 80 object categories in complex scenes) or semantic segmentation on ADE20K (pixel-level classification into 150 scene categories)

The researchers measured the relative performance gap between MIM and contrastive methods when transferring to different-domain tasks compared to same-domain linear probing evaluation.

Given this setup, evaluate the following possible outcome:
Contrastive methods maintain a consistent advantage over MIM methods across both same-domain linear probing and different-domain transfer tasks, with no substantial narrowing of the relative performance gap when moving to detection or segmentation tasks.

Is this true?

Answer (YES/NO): NO